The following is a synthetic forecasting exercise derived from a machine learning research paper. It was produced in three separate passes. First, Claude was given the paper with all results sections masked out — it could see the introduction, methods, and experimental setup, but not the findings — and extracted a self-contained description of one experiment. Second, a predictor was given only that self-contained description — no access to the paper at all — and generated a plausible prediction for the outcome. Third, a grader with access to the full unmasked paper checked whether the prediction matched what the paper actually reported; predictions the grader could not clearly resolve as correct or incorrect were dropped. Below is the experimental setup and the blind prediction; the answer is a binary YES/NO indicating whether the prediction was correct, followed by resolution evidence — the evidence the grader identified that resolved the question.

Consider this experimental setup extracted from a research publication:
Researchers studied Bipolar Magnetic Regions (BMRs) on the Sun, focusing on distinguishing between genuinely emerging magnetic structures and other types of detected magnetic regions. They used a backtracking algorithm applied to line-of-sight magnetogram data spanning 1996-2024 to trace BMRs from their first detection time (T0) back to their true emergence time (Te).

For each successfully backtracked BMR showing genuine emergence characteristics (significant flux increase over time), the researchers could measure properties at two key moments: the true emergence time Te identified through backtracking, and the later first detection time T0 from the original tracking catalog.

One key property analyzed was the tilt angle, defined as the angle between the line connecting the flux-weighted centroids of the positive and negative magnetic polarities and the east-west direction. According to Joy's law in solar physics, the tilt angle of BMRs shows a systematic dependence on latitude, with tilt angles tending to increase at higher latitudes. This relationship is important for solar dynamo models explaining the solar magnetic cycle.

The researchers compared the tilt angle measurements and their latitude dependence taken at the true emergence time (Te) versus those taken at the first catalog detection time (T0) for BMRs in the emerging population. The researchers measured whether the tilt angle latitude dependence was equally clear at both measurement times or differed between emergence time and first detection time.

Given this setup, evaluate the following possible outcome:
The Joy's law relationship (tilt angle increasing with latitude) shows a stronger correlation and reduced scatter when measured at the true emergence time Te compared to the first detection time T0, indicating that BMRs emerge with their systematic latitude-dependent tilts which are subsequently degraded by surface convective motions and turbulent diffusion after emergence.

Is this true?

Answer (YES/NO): NO